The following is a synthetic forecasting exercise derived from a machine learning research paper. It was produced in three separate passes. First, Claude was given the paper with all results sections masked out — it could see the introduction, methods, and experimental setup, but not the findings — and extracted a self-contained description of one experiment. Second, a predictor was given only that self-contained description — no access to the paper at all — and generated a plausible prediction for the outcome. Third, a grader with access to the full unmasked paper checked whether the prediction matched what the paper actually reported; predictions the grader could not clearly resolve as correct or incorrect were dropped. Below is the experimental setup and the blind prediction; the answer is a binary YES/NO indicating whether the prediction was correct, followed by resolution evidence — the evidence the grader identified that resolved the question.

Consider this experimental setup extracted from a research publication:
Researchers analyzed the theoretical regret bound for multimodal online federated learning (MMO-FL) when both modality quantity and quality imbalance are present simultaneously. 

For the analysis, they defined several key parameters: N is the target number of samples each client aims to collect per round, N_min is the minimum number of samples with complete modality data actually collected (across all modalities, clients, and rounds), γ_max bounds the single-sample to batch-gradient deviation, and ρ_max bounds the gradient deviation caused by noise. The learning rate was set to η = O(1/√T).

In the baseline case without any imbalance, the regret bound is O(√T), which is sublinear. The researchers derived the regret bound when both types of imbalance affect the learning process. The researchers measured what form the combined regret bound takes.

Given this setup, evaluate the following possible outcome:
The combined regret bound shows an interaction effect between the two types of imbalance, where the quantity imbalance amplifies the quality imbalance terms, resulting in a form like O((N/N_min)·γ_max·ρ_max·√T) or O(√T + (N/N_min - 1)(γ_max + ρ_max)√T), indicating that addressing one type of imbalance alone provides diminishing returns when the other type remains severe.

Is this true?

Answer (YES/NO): NO